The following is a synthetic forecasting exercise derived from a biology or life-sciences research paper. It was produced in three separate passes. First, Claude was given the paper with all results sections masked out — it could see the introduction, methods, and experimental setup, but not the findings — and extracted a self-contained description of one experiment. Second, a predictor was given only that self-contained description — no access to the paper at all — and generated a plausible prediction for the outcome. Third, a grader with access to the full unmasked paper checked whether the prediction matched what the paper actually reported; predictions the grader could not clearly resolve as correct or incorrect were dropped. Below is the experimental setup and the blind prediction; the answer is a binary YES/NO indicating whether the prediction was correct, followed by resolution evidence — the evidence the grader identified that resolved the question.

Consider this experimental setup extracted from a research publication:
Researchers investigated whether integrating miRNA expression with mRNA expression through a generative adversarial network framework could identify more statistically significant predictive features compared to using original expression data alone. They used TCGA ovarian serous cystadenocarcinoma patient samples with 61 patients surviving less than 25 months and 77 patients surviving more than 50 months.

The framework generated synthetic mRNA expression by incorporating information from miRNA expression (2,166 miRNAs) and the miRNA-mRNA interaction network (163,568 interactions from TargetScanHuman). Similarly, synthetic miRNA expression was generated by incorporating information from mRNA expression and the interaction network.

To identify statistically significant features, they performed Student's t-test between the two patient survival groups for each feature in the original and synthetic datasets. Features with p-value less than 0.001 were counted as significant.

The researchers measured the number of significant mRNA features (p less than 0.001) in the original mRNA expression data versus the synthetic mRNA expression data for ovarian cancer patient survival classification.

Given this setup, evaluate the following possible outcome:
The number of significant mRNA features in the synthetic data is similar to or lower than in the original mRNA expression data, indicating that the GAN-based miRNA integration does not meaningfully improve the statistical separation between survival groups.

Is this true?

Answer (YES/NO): NO